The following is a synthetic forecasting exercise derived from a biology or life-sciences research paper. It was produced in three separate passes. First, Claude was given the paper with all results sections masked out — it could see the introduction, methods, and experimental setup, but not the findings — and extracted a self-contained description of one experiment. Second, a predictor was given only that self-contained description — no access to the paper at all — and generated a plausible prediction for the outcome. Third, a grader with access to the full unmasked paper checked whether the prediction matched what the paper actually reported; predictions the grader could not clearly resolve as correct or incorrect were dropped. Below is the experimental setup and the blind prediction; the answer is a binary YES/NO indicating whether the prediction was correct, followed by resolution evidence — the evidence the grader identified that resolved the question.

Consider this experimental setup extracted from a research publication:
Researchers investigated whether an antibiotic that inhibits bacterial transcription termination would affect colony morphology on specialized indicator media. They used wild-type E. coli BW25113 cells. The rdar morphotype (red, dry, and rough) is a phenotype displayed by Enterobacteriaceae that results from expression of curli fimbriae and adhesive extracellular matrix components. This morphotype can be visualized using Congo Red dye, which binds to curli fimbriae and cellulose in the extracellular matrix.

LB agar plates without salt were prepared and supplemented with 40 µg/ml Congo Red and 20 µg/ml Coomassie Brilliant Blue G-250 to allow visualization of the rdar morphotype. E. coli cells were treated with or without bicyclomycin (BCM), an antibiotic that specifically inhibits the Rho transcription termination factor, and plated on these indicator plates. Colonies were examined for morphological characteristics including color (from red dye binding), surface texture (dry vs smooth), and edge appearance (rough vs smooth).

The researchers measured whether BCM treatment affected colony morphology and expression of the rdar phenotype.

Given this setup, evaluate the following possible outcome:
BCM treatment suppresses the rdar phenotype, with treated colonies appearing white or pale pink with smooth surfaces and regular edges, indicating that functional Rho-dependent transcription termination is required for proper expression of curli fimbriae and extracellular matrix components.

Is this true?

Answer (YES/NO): NO